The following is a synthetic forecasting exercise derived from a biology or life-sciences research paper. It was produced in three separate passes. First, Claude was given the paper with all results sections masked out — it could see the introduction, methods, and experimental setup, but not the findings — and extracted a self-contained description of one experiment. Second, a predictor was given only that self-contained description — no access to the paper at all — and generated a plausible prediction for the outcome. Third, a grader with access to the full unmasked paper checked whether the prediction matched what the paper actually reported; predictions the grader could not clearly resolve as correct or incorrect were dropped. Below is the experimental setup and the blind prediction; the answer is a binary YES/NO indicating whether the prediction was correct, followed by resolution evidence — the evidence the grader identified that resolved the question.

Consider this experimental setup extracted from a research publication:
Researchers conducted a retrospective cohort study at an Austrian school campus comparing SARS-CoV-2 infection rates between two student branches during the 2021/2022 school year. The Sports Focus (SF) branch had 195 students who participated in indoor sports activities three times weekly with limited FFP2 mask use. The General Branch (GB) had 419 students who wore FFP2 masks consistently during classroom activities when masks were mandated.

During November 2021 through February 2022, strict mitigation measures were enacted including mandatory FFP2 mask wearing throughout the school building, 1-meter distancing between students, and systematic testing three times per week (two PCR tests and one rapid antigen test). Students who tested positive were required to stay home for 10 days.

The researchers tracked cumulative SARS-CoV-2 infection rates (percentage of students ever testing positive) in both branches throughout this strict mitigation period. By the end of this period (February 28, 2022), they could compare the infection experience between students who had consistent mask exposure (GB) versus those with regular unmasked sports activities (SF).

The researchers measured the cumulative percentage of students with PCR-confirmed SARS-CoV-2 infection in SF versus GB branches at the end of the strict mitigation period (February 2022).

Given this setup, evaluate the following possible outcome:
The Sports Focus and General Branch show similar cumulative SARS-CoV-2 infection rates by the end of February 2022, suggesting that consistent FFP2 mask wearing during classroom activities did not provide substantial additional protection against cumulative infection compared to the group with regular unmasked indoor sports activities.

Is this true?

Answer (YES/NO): NO